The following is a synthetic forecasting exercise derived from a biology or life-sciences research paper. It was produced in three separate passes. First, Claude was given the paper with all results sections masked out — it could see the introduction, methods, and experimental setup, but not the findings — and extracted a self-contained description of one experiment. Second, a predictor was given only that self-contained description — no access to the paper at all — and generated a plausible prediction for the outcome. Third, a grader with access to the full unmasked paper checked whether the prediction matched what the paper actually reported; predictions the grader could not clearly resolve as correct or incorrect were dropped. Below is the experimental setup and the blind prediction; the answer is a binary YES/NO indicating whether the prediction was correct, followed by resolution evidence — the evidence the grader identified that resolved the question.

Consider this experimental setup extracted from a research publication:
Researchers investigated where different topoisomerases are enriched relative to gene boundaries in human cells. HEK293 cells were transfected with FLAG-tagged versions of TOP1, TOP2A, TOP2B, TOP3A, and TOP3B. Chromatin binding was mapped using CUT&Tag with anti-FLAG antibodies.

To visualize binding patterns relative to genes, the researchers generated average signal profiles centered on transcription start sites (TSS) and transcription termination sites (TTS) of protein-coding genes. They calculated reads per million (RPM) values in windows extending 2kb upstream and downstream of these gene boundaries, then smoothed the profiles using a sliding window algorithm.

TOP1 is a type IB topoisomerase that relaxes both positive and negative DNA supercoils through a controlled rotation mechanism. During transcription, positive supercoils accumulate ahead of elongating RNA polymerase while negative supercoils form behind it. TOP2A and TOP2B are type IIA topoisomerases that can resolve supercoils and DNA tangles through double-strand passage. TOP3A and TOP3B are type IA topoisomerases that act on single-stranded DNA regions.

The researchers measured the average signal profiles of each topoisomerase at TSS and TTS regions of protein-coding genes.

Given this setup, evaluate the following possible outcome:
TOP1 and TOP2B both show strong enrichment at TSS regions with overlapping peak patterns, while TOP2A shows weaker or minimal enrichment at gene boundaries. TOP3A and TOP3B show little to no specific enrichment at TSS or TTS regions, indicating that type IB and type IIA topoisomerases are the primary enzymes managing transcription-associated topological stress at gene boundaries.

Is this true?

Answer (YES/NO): NO